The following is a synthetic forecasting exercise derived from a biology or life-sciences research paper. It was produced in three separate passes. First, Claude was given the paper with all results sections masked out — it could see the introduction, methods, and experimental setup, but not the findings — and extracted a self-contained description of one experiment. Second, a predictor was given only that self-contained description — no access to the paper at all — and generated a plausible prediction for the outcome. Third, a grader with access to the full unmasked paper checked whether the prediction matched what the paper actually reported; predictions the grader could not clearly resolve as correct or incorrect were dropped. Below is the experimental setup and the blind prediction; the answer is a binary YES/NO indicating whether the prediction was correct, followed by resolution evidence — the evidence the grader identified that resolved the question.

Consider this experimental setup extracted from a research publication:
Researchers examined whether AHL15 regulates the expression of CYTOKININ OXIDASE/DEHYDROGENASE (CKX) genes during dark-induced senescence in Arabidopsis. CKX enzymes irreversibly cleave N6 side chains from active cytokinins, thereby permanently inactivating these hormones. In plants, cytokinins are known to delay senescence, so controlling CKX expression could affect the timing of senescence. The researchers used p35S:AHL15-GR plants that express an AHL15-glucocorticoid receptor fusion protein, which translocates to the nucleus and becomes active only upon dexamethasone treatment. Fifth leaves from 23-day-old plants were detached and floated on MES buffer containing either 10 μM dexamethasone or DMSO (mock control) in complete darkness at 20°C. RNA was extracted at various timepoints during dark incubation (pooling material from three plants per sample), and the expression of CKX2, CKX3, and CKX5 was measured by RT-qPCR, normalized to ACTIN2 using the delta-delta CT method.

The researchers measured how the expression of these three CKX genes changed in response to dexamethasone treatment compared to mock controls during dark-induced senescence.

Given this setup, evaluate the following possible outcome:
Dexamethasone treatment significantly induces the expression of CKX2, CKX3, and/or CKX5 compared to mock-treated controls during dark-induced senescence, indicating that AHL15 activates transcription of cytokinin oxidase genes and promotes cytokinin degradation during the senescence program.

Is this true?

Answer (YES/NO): NO